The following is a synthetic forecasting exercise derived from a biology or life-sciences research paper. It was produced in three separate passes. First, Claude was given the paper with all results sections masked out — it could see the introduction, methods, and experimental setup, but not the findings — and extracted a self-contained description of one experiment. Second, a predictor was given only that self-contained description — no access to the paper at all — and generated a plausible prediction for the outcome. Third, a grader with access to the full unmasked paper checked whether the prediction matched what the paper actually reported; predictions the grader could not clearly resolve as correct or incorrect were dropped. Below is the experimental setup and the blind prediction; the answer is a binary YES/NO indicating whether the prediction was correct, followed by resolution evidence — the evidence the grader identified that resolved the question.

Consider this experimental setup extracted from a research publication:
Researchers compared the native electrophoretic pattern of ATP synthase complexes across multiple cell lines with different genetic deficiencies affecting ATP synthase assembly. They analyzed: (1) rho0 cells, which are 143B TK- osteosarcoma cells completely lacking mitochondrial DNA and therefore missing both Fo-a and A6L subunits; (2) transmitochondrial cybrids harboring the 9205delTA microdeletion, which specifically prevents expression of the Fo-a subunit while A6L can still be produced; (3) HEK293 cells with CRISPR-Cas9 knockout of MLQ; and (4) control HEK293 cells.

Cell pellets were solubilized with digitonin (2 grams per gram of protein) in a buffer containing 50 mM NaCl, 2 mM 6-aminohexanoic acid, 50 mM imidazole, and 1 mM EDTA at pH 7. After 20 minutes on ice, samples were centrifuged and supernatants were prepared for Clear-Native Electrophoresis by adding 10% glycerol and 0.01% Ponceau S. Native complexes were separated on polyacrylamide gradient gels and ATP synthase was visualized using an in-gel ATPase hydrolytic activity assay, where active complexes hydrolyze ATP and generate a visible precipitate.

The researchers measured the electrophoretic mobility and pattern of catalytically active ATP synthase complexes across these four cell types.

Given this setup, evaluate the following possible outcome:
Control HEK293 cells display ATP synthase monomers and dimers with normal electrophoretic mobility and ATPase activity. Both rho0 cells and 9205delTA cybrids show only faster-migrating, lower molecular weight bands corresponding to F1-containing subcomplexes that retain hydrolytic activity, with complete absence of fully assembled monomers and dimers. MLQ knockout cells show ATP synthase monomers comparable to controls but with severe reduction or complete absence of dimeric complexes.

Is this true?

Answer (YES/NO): NO